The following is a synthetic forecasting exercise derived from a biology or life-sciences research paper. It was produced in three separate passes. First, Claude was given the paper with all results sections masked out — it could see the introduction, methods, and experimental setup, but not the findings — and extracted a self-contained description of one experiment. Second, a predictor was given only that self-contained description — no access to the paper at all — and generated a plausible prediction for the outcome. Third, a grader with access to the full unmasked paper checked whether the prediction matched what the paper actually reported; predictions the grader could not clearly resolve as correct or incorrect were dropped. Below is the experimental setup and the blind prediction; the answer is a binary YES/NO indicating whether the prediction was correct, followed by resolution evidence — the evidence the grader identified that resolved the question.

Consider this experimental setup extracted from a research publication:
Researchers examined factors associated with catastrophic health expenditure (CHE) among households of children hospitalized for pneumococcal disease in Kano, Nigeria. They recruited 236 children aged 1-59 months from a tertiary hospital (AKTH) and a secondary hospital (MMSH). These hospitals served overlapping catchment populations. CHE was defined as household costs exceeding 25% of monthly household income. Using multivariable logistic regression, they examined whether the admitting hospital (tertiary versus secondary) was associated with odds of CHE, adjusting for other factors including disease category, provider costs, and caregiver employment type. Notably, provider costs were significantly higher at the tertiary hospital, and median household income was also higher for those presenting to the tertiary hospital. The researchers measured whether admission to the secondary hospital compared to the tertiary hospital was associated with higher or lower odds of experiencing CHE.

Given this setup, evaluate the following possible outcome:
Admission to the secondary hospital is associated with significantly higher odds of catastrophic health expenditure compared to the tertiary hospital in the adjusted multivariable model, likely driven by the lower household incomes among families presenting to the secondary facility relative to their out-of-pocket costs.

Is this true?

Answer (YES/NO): YES